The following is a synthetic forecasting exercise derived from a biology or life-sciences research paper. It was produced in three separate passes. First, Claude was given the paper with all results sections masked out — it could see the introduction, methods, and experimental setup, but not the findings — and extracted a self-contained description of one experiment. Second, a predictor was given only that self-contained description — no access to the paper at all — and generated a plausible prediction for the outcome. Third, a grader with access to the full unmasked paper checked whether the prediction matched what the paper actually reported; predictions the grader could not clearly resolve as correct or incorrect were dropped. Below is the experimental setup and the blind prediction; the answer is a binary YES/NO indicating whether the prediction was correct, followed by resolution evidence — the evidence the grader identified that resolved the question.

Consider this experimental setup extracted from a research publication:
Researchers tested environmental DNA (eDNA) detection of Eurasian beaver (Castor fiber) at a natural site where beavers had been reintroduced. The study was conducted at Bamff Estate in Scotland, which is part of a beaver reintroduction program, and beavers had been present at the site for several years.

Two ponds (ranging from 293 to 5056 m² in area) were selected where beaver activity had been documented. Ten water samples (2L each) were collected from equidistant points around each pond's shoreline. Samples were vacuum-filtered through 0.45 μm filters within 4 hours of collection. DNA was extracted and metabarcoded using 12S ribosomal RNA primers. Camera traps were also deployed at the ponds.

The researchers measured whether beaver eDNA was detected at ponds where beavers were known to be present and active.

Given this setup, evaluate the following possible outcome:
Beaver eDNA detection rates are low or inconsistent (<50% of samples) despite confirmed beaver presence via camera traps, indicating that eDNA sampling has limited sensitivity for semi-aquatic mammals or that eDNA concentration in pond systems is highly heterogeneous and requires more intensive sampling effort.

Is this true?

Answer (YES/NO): NO